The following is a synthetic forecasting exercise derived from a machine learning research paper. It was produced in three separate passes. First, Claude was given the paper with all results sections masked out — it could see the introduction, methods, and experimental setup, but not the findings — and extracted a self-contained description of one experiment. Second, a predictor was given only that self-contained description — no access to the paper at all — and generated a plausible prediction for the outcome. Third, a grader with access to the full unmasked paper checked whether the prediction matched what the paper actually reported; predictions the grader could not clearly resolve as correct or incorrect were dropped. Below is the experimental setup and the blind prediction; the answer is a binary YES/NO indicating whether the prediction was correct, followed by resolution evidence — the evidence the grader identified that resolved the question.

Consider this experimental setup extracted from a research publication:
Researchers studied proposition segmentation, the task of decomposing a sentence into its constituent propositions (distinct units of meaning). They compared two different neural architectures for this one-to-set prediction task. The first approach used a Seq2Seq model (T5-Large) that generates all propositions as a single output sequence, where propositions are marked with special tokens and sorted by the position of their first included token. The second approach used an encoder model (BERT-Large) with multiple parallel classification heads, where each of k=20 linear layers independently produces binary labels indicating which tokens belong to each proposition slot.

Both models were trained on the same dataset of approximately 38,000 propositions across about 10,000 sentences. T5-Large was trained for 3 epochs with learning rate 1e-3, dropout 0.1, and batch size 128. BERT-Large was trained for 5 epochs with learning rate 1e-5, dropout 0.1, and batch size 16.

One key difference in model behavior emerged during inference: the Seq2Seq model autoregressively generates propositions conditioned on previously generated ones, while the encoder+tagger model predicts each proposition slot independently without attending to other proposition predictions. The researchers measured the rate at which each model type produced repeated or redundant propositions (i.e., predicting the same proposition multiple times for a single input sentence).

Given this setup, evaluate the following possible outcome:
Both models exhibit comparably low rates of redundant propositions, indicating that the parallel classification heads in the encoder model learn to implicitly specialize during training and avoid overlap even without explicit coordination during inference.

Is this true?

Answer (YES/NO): NO